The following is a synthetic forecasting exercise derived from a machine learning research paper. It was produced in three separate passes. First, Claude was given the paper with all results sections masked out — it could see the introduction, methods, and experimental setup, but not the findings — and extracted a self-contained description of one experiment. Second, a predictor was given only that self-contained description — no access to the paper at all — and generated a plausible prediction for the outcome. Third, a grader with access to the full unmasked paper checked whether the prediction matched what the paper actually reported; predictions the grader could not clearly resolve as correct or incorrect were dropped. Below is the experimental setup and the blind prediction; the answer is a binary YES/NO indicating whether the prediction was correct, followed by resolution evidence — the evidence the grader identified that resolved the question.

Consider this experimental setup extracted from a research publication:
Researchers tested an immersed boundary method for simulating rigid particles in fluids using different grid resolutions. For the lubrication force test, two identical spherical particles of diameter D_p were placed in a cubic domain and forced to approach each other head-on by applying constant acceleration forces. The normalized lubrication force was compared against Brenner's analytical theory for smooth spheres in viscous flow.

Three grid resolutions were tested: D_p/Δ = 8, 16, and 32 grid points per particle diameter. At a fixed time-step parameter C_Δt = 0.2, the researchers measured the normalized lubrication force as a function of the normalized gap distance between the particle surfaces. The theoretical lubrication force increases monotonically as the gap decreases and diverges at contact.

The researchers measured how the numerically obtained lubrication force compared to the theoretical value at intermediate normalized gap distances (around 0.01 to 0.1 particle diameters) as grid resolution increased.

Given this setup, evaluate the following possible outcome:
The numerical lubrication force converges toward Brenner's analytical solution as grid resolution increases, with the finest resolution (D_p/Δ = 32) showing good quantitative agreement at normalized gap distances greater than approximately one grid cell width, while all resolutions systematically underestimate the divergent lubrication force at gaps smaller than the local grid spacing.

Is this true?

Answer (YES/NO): NO